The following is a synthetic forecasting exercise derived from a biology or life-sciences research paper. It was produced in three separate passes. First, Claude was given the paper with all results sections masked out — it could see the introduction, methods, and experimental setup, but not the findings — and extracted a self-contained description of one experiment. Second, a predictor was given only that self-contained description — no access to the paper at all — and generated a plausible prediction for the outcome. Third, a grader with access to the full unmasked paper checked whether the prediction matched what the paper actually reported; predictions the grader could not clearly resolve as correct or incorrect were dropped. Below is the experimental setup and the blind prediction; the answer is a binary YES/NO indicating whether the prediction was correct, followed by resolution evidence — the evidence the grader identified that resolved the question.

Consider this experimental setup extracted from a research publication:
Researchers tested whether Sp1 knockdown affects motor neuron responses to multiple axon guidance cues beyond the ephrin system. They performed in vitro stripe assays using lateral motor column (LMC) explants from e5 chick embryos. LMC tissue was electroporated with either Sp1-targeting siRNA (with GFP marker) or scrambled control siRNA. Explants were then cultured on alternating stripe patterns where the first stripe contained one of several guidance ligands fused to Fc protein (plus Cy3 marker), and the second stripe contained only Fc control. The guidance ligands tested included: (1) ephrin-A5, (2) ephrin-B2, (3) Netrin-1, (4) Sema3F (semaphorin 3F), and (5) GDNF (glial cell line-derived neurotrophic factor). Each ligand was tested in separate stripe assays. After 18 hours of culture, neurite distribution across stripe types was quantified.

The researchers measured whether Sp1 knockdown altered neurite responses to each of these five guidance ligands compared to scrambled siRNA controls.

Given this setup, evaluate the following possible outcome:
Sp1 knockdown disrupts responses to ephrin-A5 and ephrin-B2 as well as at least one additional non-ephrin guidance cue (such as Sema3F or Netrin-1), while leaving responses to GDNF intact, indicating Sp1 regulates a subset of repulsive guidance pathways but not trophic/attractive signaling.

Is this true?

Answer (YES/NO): NO